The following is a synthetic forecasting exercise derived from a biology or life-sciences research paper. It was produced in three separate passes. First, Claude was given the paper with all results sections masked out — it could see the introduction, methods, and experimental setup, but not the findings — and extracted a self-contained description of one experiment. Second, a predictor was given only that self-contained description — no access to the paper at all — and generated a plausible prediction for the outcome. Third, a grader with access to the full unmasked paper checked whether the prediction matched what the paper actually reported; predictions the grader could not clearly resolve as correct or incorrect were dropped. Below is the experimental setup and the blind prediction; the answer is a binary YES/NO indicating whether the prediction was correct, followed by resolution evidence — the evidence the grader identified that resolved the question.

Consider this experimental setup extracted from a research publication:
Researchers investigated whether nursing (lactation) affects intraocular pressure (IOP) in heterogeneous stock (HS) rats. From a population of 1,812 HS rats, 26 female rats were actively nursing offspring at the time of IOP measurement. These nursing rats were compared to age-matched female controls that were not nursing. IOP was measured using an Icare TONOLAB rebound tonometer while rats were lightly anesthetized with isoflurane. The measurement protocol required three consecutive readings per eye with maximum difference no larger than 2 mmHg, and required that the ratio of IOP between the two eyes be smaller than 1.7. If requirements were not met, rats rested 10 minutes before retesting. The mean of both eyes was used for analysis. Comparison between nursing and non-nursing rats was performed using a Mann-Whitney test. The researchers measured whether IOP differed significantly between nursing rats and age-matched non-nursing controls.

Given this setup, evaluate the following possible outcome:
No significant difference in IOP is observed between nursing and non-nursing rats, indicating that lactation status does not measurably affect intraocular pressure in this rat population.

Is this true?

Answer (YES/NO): YES